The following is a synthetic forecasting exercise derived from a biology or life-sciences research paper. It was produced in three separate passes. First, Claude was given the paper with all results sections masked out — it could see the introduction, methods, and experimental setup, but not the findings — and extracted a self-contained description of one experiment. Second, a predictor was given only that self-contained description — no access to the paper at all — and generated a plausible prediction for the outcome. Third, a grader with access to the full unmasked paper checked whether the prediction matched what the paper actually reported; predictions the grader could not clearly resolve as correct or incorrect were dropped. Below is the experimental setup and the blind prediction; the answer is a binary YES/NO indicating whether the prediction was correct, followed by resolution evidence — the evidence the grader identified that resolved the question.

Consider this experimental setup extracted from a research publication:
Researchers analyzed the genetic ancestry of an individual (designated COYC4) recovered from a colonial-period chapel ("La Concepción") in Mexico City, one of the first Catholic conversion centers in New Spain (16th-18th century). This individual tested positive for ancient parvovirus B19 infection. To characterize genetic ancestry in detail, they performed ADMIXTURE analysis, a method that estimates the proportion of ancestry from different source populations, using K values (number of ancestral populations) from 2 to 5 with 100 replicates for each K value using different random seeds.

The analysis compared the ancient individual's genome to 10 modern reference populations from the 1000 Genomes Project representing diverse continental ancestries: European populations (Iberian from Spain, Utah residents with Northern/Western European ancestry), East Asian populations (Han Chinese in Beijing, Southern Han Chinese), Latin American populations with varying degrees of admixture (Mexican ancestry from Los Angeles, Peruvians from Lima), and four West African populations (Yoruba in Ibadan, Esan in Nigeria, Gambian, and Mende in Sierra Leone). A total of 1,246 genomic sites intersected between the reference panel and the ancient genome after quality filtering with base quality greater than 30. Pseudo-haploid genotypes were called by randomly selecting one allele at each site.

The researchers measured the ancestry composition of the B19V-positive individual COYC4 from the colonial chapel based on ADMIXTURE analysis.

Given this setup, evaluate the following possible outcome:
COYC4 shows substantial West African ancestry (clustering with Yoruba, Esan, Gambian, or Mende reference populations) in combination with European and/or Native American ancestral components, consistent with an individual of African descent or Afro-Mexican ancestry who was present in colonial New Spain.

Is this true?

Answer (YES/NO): NO